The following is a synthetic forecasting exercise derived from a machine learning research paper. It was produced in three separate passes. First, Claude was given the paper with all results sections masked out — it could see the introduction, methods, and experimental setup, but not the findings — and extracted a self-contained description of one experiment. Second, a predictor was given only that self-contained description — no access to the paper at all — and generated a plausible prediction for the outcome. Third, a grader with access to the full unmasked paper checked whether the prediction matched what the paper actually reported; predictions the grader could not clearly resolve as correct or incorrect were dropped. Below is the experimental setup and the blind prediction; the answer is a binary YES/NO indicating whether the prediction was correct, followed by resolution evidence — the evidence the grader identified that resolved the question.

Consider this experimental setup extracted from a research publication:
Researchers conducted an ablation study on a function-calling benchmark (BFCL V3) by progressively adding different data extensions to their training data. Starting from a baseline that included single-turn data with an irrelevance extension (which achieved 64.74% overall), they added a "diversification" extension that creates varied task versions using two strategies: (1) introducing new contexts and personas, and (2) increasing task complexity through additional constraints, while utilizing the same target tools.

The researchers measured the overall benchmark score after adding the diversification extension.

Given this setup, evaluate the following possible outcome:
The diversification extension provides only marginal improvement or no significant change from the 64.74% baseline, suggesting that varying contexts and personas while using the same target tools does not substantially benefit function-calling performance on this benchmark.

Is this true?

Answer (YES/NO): YES